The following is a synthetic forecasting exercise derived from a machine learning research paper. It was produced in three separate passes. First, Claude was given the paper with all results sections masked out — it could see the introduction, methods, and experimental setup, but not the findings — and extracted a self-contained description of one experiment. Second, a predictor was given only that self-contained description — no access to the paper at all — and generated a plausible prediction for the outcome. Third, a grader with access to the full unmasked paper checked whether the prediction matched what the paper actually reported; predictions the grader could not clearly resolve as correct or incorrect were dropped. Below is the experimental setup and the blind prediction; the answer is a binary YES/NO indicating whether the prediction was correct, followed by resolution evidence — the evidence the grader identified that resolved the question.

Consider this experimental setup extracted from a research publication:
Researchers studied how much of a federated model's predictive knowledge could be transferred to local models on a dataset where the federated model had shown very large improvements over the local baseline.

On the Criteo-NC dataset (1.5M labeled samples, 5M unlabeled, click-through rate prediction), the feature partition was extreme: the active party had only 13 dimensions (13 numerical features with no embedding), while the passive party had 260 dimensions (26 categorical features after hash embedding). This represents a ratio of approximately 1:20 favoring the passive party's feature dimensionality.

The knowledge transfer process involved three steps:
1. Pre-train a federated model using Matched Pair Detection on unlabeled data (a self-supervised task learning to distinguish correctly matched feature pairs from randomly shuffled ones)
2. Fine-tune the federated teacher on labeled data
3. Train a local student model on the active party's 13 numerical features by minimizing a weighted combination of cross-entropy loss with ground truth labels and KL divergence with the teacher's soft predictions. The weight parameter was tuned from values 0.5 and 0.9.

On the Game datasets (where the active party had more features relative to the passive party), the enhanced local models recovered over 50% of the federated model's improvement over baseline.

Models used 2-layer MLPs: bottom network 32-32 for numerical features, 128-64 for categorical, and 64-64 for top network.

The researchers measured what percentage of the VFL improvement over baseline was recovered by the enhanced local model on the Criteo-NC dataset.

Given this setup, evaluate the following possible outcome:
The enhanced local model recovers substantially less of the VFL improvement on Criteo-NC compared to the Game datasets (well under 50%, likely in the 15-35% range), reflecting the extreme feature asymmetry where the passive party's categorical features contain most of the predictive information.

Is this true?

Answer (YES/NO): NO